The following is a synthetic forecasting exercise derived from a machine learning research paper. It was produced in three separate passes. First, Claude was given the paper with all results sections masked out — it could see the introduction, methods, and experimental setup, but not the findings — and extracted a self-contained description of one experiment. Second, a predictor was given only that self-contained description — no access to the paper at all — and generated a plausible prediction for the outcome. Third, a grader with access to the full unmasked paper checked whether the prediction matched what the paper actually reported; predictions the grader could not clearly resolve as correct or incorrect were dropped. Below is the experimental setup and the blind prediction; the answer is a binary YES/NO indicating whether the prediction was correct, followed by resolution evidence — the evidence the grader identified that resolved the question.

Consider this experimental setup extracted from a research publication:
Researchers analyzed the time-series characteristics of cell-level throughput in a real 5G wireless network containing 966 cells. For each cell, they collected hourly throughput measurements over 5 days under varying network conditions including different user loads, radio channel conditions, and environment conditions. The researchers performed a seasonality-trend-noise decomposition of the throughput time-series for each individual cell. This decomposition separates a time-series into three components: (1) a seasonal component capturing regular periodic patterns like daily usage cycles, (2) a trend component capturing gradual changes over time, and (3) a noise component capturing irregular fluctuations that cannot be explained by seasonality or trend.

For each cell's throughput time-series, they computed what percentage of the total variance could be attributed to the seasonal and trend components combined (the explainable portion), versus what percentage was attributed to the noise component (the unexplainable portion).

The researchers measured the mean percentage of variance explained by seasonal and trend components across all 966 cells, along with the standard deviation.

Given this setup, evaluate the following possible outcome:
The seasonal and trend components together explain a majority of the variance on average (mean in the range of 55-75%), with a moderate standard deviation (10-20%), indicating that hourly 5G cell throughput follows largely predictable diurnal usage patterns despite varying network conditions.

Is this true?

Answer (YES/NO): NO